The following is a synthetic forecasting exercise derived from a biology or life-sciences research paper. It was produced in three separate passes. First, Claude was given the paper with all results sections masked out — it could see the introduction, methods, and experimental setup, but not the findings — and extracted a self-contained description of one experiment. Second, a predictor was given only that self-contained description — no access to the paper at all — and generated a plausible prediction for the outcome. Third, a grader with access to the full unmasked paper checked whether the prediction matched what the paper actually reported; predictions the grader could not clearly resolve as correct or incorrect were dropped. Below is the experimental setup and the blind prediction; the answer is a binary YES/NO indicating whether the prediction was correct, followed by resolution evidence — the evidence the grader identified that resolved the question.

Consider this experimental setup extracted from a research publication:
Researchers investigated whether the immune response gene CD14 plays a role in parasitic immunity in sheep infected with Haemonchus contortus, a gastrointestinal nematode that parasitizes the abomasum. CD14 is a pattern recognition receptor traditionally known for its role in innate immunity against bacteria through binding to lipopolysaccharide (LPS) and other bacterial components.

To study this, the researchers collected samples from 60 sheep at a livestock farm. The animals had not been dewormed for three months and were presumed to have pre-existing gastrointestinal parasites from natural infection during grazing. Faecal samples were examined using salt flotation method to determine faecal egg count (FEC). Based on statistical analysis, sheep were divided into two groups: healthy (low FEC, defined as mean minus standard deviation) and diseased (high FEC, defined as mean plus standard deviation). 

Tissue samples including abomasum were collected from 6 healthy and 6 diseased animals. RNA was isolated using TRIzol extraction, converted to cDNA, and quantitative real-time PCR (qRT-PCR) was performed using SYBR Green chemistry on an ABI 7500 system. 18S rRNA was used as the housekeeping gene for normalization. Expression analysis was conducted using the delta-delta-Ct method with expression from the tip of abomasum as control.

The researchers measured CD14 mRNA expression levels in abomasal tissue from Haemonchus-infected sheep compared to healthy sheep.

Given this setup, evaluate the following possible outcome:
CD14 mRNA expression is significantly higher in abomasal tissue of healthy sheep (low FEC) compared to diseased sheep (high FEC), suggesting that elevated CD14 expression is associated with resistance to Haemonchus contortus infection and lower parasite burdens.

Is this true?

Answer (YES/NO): NO